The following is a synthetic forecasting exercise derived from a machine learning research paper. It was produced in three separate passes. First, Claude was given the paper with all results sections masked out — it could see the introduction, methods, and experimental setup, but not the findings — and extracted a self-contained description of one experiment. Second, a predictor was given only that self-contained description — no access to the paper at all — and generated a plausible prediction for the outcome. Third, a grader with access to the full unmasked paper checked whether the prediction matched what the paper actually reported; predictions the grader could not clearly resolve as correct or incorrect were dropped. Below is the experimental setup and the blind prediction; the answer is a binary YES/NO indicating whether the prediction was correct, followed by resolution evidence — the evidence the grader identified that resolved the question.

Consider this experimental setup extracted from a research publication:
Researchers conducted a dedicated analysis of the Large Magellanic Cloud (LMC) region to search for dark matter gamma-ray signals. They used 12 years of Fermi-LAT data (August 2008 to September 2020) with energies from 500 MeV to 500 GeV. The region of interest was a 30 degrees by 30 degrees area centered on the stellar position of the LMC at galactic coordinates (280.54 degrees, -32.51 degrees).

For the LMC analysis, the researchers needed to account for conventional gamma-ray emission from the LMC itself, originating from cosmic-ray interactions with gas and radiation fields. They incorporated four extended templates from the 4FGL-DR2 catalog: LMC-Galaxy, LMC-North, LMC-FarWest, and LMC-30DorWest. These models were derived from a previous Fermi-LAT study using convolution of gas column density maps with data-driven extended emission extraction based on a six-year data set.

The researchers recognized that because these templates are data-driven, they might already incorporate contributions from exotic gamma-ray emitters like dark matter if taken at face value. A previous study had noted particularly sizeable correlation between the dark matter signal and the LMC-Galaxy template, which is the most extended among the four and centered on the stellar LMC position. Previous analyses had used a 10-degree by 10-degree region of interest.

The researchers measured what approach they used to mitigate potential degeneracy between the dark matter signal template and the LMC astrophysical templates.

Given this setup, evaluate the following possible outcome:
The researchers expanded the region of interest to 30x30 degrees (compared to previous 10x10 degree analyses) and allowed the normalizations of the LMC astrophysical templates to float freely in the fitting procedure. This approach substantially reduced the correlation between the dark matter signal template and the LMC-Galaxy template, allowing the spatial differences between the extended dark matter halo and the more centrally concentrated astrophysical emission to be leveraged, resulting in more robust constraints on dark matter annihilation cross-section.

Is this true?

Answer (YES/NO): NO